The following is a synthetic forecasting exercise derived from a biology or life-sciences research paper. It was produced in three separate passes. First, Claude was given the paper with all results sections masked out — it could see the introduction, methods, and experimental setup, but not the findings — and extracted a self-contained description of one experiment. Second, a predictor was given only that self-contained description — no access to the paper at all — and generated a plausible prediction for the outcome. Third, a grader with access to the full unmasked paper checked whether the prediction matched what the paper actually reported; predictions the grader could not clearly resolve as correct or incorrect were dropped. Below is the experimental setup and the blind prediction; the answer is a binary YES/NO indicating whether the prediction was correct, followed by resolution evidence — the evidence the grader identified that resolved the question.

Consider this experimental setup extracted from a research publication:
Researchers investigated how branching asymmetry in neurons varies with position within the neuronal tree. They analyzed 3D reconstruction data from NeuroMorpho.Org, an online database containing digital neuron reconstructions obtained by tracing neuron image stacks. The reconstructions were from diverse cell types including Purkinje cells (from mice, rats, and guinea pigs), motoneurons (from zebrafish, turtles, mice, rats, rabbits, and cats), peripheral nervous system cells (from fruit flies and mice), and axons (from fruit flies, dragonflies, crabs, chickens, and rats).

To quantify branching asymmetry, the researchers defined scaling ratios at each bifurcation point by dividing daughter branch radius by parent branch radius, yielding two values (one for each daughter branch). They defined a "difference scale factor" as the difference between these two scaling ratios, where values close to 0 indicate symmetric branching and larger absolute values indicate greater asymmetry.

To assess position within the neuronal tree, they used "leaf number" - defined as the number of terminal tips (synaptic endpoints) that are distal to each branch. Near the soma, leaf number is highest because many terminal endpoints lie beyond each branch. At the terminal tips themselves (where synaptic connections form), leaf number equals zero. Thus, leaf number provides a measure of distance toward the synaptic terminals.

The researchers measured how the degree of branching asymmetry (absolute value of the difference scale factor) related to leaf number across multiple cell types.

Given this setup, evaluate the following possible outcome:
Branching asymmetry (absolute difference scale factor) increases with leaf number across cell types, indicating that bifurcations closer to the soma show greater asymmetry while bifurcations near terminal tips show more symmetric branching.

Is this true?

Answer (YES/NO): NO